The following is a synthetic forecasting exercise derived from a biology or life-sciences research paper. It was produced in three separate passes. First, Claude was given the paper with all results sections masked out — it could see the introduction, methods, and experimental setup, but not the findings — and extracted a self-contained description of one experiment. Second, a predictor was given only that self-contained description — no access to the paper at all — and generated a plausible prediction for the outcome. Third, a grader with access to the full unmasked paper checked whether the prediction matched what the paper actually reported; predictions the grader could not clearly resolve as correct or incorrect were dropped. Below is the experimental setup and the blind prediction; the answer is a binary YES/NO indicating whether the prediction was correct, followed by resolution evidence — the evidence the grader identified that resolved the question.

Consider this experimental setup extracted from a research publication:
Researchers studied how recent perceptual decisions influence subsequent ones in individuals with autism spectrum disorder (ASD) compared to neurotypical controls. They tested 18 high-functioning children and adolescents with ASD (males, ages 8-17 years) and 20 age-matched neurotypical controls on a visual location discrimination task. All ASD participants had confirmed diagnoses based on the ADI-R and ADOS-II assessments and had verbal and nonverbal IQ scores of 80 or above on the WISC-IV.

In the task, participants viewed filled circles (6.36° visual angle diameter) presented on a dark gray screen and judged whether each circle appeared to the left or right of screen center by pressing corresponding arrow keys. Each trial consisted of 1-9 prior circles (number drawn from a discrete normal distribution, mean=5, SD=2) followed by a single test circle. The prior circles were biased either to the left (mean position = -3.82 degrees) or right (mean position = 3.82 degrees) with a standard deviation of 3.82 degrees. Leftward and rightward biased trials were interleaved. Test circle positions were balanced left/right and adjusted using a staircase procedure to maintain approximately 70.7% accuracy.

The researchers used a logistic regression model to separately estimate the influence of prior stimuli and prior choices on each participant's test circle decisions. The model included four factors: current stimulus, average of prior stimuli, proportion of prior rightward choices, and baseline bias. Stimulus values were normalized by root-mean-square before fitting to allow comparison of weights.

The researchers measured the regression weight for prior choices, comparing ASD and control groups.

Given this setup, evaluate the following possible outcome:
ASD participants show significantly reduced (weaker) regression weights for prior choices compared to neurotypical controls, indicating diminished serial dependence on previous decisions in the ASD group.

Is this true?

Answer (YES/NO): NO